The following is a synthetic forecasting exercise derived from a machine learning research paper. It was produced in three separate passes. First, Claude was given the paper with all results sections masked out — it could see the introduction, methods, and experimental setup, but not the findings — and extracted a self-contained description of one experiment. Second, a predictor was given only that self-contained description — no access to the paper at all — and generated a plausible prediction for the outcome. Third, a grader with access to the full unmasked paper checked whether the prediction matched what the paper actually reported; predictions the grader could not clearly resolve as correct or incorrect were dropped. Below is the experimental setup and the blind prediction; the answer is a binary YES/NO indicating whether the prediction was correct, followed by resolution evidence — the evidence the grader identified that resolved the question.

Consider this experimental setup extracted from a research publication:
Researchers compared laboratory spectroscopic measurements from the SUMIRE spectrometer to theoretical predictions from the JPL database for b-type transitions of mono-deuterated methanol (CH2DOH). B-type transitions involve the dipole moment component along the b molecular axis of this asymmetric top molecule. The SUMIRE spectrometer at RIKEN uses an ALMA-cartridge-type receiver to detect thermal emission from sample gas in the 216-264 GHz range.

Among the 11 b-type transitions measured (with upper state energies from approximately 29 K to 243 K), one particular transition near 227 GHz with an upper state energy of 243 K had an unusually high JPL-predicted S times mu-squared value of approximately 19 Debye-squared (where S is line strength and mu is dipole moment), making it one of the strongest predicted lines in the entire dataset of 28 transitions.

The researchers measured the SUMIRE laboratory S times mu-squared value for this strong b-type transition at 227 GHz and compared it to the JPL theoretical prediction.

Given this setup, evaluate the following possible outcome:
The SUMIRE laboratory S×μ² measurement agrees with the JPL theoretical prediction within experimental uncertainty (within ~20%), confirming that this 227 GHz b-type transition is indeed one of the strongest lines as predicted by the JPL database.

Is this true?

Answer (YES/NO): NO